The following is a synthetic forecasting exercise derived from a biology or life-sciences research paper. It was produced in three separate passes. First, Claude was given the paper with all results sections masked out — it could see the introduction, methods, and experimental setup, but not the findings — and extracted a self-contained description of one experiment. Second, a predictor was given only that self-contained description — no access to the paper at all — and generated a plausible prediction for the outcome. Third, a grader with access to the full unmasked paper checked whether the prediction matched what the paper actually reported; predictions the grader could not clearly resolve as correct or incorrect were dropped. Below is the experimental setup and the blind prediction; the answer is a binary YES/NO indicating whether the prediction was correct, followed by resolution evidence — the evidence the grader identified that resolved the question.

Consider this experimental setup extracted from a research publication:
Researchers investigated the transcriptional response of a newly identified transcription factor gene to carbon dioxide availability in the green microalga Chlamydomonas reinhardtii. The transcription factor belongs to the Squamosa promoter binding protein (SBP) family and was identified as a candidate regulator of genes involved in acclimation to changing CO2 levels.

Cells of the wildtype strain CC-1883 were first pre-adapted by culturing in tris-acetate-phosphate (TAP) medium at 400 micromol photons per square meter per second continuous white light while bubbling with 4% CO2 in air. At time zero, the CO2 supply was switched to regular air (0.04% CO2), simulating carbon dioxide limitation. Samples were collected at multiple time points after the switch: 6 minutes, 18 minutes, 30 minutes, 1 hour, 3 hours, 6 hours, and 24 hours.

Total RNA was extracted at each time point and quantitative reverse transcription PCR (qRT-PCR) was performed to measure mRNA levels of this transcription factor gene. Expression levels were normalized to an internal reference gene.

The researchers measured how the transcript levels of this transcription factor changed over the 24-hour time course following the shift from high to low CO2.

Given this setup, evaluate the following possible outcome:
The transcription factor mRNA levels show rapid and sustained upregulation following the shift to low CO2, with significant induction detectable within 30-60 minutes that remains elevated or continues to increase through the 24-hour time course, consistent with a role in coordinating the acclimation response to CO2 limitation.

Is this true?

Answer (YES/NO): NO